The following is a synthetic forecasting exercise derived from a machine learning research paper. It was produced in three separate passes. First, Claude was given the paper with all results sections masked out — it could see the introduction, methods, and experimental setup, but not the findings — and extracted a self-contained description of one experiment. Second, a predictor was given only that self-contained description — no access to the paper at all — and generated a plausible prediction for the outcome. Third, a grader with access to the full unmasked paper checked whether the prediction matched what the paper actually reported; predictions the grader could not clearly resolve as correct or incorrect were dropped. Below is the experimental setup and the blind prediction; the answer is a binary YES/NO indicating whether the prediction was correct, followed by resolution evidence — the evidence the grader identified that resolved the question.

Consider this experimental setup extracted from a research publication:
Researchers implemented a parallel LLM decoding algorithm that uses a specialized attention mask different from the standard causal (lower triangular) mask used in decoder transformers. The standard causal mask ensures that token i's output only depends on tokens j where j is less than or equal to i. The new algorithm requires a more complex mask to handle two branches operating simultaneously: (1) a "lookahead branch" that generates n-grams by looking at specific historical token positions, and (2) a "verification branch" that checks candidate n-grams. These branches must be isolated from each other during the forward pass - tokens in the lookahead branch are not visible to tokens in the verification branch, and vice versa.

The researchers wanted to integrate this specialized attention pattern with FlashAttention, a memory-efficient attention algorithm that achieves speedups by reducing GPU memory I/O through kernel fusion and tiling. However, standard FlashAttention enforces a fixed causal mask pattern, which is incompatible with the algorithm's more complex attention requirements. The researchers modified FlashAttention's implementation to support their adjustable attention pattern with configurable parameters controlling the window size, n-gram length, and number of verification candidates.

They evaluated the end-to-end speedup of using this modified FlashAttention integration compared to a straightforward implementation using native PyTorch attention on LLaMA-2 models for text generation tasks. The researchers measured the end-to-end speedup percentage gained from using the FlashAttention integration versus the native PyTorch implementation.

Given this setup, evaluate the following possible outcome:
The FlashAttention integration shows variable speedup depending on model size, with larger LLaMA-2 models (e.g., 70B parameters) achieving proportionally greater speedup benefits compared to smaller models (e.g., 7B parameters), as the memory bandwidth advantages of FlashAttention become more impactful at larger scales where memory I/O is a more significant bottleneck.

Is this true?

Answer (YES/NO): NO